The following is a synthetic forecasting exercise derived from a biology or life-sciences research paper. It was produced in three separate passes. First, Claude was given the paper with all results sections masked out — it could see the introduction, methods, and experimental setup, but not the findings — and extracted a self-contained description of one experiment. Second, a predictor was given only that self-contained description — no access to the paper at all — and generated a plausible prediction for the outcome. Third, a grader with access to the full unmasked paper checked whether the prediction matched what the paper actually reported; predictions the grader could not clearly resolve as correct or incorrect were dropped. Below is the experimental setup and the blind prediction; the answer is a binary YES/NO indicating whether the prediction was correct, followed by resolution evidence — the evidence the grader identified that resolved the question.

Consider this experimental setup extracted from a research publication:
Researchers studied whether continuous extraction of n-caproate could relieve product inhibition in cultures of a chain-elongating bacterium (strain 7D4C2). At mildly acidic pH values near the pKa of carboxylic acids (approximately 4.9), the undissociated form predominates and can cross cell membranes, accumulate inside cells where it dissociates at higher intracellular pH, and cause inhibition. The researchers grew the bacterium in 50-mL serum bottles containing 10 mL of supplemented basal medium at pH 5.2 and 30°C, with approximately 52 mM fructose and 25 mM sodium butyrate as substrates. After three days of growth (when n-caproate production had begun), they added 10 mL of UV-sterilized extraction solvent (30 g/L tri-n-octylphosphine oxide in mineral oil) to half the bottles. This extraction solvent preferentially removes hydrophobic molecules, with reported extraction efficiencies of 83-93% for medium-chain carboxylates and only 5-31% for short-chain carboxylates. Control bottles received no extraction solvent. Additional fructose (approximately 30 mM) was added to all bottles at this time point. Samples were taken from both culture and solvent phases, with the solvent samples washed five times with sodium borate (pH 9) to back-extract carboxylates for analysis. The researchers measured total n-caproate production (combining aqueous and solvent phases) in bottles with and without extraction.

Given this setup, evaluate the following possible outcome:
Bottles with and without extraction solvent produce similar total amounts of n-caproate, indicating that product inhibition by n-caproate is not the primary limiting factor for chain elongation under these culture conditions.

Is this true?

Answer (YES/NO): NO